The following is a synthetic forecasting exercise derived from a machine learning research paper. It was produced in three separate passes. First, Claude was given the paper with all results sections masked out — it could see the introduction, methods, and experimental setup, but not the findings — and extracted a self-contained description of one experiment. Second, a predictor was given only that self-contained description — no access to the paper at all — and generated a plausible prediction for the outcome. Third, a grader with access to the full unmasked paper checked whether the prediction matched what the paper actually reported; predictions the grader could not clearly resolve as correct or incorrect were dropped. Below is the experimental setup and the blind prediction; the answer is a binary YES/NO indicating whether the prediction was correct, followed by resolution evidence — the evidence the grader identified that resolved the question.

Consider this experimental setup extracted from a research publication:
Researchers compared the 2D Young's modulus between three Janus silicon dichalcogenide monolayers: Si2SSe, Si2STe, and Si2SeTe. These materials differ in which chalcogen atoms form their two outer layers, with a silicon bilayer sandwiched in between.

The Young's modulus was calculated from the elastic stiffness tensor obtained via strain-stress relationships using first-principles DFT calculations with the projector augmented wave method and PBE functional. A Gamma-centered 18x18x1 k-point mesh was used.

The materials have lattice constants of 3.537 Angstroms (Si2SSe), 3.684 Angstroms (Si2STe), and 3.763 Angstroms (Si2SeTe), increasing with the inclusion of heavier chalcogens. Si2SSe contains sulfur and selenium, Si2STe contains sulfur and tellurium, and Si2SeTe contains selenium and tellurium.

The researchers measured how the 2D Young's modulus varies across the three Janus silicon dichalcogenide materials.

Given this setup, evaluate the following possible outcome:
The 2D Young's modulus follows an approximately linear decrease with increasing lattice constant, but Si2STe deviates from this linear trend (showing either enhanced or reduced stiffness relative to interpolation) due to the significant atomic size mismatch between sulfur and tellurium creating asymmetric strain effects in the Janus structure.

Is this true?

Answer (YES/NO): NO